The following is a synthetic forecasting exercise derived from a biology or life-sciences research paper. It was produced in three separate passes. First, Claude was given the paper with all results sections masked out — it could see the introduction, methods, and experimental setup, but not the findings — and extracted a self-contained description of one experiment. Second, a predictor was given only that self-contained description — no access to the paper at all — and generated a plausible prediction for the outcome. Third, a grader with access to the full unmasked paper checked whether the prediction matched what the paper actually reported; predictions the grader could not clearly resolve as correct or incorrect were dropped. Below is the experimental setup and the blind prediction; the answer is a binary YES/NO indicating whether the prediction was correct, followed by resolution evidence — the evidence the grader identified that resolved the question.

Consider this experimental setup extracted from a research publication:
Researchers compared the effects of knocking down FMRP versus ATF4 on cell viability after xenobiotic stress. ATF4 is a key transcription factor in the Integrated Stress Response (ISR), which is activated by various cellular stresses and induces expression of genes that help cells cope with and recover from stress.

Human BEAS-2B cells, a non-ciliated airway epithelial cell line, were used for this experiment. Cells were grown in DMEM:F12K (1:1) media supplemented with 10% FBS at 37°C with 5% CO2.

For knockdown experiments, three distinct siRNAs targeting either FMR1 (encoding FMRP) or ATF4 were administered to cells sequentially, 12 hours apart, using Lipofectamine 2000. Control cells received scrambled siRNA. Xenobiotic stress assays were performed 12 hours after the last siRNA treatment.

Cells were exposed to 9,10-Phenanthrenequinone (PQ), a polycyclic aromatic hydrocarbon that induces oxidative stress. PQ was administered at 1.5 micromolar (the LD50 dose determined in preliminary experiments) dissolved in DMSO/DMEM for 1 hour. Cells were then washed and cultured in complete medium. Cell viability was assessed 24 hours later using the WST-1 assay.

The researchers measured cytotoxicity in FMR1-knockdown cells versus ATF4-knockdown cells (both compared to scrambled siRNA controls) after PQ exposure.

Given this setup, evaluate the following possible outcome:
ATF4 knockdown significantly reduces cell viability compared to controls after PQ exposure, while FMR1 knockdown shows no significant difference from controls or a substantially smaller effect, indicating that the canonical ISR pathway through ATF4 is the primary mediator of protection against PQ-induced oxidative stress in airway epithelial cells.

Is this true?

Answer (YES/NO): NO